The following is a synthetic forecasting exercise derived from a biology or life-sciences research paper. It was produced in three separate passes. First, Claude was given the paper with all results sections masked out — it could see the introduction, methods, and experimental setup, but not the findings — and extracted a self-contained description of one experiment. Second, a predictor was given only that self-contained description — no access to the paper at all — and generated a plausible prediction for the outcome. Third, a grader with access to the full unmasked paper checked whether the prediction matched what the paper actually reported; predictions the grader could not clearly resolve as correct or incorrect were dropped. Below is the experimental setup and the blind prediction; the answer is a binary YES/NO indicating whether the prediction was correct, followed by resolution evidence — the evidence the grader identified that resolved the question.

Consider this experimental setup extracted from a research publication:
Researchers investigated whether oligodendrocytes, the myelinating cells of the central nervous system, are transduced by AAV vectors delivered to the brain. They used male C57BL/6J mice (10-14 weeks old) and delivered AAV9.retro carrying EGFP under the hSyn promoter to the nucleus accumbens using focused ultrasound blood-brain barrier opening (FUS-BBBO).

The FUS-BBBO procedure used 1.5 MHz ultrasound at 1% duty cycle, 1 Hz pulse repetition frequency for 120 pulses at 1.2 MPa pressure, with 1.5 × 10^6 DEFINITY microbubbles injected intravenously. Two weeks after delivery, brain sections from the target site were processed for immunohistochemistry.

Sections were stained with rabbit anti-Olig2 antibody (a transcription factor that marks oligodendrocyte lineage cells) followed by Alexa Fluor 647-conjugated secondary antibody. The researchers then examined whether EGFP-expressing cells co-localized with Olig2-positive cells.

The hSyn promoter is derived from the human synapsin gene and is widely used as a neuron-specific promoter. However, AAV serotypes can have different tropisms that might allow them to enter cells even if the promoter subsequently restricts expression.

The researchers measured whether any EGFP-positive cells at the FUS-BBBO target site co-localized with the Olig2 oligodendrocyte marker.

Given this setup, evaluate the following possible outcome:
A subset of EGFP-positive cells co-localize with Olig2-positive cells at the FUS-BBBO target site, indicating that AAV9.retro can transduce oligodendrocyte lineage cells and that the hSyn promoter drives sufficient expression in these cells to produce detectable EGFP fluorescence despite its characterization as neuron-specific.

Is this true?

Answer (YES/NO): NO